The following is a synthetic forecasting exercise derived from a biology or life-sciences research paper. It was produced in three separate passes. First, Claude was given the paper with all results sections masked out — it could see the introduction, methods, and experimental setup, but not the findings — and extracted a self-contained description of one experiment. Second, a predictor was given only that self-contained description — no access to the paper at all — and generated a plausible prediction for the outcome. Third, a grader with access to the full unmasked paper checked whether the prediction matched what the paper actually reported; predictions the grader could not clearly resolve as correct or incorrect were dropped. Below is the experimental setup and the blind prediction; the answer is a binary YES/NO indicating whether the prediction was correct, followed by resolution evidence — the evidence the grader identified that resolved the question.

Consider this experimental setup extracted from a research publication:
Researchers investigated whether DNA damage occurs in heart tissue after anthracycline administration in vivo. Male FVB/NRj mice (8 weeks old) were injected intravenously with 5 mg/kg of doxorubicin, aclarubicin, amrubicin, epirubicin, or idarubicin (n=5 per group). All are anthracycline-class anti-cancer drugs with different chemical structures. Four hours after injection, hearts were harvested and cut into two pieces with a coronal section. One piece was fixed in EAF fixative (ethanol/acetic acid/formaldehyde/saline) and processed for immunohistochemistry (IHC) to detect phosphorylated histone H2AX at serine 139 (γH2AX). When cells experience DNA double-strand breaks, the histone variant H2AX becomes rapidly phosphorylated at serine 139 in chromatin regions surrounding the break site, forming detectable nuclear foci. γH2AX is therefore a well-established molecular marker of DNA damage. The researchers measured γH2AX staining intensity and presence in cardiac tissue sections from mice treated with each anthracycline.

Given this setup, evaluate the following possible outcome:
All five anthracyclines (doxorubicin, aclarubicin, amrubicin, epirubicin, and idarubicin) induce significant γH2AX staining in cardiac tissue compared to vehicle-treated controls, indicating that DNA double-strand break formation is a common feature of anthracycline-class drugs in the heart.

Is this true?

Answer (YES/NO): NO